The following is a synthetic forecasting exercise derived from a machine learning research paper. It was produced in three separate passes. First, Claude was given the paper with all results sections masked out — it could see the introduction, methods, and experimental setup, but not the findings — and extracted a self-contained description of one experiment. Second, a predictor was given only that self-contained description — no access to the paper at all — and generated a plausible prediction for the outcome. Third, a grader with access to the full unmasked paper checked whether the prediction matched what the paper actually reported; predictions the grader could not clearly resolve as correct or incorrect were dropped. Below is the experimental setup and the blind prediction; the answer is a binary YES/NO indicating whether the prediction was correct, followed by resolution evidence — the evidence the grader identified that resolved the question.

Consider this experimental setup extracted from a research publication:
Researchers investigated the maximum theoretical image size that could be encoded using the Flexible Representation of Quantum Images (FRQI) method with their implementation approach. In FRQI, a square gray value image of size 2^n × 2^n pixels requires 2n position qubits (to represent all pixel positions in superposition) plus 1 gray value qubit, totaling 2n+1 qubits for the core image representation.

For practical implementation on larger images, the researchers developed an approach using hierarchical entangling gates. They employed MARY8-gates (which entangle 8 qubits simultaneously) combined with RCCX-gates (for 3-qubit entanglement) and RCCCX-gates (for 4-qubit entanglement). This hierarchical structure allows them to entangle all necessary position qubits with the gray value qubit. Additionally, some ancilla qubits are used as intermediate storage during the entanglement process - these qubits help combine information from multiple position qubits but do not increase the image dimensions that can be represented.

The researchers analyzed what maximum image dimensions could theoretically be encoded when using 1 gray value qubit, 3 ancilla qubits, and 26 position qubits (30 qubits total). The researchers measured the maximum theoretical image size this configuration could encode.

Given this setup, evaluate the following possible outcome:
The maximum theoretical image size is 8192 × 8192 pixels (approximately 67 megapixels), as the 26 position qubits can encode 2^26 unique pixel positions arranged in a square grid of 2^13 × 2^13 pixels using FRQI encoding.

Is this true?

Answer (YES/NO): YES